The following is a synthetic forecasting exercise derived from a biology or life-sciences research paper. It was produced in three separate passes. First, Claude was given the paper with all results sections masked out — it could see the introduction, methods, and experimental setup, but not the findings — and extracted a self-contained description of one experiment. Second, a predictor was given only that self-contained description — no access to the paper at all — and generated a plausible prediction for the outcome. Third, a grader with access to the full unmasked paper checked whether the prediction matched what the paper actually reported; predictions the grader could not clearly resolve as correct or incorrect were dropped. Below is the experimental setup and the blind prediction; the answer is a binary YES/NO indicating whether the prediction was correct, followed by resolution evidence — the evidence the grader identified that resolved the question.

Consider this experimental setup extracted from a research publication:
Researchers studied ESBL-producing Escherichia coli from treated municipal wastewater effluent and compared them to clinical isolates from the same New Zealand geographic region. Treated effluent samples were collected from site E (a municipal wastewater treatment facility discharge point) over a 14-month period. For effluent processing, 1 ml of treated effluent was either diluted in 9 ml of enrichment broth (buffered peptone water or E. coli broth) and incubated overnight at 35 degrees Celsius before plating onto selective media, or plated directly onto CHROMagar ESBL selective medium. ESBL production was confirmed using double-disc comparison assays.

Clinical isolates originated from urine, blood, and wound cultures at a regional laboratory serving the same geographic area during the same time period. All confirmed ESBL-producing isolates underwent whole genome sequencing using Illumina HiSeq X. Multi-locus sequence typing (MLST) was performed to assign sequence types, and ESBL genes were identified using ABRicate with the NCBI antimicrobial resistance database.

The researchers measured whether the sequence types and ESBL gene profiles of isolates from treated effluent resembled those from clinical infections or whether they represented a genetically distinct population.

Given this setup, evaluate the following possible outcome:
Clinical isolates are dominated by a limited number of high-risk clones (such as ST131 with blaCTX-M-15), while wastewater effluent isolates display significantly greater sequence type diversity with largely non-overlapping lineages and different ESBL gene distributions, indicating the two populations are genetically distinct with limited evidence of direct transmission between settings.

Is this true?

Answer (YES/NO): NO